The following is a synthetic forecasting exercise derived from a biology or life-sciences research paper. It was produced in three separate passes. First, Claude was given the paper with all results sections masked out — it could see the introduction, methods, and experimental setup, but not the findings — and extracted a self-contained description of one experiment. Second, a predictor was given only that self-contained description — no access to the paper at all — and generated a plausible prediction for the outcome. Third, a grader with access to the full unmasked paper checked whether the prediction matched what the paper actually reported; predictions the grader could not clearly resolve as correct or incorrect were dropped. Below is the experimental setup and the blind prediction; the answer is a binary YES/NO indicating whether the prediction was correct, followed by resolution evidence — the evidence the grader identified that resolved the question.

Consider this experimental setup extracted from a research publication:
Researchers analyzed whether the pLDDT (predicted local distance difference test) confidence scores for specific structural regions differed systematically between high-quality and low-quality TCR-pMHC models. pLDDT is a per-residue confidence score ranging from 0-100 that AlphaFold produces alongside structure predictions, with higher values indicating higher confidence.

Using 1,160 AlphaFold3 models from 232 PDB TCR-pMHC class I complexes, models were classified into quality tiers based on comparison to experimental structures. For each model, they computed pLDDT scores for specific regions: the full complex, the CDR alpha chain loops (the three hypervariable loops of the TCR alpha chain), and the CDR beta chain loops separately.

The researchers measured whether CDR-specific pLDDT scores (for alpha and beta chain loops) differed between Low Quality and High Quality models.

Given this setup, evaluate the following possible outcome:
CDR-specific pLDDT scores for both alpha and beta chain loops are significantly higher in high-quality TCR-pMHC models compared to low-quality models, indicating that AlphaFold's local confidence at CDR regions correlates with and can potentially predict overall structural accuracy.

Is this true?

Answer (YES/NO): YES